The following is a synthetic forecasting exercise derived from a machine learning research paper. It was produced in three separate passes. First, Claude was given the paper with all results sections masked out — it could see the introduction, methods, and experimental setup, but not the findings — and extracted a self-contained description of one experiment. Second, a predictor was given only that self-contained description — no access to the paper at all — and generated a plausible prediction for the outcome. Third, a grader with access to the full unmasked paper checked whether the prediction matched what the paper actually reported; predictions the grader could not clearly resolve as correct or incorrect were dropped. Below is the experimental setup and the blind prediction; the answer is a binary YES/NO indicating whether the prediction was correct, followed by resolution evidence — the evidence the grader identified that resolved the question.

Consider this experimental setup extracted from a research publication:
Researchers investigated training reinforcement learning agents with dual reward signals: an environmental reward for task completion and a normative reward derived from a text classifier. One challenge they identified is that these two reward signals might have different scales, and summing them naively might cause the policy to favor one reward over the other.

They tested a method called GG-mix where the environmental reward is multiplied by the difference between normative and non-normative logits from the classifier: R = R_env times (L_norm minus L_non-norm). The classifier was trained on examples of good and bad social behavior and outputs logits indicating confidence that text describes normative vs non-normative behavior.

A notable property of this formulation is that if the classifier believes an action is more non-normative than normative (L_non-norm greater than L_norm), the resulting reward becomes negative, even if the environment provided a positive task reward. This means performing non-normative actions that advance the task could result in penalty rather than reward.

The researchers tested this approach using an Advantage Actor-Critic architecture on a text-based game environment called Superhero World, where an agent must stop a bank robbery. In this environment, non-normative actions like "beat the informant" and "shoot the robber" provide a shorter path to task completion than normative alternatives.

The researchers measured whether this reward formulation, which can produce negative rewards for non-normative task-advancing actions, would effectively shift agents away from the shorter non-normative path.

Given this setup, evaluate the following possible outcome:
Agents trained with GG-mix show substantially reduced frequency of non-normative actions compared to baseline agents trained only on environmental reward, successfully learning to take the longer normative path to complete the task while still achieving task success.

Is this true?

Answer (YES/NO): YES